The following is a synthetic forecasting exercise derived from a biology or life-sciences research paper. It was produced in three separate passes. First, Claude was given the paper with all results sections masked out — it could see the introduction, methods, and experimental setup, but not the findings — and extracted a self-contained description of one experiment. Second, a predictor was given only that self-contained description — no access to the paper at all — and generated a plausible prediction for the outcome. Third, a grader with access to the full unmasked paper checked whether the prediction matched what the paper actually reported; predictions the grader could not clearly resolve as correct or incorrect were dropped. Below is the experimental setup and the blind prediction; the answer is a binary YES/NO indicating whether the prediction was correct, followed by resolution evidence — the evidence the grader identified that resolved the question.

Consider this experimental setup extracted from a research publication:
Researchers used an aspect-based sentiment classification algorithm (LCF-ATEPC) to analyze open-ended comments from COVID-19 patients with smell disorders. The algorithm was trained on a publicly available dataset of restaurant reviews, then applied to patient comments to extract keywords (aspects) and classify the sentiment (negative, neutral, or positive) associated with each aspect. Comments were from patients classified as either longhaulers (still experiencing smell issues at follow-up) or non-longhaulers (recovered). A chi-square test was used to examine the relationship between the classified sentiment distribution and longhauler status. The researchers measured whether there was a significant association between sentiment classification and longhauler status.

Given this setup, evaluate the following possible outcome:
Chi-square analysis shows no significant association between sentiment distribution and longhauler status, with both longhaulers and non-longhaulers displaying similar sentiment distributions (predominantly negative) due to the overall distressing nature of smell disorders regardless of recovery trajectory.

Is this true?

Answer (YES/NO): NO